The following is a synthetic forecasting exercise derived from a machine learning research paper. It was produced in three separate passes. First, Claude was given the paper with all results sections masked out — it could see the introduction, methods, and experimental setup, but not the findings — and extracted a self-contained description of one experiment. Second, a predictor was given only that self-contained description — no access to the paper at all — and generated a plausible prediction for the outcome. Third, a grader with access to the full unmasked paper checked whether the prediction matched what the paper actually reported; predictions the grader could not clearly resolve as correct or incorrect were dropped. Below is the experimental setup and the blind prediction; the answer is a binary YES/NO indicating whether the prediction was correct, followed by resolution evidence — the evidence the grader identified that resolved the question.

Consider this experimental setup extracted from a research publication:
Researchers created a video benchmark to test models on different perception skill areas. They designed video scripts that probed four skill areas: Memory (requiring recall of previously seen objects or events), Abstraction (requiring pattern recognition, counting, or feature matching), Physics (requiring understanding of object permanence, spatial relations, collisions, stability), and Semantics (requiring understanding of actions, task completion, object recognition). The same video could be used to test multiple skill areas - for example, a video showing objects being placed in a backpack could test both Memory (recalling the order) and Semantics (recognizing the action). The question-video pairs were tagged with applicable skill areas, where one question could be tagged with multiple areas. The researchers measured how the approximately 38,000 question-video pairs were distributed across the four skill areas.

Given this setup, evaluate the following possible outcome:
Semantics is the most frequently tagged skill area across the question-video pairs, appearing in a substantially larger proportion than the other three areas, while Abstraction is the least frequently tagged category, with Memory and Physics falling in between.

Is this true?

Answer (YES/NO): NO